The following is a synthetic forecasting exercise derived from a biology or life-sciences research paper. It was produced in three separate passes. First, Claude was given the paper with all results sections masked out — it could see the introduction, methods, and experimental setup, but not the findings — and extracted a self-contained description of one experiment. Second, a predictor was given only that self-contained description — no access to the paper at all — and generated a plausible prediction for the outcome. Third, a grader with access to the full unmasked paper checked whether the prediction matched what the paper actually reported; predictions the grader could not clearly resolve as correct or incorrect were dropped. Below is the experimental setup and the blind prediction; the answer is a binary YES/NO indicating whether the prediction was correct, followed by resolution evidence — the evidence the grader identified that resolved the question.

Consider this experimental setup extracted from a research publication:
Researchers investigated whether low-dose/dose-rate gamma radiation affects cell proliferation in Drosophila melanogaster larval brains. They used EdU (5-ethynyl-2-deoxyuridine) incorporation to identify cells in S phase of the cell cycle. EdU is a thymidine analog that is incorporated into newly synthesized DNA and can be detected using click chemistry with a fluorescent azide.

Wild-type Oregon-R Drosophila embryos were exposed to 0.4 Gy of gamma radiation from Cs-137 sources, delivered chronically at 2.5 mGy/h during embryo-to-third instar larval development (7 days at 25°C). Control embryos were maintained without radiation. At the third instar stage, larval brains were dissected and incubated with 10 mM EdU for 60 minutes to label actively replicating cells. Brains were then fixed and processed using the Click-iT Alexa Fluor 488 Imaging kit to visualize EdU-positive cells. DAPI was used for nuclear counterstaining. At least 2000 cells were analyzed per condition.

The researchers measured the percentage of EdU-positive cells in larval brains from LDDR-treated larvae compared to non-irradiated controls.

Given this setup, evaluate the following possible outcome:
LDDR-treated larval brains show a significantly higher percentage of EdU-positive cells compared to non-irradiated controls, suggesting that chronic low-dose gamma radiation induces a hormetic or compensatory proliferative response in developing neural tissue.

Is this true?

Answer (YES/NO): NO